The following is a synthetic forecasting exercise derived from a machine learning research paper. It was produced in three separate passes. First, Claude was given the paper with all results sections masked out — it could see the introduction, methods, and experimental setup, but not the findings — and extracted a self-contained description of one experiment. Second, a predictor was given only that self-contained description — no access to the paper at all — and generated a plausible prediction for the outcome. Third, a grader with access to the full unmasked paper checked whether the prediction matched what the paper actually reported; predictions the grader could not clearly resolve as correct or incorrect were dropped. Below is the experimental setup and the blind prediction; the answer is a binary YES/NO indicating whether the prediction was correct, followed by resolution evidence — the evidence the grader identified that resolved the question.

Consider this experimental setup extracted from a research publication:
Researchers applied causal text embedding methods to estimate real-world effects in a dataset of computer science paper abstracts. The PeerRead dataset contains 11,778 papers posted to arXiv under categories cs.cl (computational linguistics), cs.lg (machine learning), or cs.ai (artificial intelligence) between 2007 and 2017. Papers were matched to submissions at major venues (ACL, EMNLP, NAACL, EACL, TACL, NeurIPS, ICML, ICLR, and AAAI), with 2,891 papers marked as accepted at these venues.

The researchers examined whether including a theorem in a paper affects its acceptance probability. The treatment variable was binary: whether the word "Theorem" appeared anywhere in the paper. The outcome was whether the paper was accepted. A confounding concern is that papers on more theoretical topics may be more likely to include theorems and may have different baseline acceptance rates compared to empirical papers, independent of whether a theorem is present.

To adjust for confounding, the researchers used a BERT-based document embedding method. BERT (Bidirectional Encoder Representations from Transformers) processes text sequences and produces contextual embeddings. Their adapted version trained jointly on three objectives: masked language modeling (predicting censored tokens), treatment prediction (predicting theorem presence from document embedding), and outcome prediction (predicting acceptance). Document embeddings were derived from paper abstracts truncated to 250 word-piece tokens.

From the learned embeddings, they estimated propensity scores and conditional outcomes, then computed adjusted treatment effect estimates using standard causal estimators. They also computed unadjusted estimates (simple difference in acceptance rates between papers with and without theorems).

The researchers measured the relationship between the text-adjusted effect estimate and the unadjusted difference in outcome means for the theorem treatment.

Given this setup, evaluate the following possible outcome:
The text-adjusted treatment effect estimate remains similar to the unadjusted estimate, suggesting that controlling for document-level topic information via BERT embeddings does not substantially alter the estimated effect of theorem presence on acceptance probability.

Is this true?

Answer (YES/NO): NO